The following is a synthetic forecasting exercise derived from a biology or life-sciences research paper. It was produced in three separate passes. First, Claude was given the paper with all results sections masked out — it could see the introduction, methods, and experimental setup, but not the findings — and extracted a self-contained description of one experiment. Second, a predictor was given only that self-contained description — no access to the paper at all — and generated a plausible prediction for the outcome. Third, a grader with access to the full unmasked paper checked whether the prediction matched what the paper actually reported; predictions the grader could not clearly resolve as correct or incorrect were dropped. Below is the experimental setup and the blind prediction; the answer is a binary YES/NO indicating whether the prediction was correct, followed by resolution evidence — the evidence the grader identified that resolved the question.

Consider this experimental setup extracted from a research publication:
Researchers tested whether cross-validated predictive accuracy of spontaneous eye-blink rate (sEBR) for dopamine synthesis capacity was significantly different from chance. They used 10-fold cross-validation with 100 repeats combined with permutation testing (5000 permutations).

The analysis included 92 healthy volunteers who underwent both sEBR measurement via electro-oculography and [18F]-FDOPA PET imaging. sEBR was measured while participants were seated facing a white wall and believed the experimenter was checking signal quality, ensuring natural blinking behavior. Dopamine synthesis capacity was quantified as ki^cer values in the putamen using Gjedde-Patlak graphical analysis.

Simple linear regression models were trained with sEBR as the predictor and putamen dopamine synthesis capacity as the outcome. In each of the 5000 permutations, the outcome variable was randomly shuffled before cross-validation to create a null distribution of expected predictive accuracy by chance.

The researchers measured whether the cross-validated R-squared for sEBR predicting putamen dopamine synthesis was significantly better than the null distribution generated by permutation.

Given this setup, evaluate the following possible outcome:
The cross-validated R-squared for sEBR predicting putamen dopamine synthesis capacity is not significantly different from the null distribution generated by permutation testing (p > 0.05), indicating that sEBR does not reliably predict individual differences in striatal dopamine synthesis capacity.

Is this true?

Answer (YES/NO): YES